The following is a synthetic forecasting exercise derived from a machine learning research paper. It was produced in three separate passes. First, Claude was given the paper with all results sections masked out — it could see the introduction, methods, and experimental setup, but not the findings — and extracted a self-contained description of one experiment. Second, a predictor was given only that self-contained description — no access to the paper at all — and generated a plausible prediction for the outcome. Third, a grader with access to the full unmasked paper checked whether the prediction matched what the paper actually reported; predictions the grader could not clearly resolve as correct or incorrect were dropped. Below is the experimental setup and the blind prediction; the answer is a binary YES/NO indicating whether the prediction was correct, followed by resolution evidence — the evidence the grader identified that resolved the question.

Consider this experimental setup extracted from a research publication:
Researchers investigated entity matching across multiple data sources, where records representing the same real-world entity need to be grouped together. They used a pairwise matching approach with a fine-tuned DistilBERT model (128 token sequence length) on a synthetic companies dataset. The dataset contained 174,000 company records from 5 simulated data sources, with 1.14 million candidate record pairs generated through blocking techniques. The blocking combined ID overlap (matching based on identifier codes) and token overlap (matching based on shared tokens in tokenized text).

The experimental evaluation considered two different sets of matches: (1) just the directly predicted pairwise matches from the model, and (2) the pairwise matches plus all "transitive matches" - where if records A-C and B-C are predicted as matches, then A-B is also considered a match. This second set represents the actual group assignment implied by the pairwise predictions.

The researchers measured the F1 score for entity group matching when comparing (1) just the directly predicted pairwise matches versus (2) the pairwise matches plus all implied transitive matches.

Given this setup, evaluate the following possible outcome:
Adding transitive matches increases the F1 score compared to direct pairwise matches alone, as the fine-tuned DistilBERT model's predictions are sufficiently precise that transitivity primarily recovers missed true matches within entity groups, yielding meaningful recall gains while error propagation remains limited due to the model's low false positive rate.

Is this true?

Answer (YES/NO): NO